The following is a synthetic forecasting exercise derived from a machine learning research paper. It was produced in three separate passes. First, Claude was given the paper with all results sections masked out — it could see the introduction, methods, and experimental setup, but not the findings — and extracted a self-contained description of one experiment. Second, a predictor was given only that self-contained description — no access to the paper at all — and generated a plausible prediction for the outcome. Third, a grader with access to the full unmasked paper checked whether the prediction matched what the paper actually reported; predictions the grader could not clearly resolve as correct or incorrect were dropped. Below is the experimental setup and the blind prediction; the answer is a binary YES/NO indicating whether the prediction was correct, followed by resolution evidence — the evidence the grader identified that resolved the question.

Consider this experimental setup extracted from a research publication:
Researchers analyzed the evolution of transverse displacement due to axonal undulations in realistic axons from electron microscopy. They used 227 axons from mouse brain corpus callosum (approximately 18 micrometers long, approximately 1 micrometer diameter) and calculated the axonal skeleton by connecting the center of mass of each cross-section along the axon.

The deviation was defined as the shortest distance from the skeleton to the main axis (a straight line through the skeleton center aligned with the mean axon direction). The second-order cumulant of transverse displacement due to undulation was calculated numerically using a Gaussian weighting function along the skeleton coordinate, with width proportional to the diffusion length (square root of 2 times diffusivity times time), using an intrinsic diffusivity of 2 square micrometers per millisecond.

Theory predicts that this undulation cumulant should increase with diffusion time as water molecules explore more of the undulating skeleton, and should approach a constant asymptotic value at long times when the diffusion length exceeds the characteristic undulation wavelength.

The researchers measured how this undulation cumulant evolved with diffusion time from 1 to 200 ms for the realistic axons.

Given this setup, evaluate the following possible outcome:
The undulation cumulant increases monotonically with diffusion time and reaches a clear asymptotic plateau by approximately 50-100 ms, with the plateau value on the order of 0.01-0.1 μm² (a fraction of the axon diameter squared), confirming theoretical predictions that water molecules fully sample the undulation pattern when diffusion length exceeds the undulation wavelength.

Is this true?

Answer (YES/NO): NO